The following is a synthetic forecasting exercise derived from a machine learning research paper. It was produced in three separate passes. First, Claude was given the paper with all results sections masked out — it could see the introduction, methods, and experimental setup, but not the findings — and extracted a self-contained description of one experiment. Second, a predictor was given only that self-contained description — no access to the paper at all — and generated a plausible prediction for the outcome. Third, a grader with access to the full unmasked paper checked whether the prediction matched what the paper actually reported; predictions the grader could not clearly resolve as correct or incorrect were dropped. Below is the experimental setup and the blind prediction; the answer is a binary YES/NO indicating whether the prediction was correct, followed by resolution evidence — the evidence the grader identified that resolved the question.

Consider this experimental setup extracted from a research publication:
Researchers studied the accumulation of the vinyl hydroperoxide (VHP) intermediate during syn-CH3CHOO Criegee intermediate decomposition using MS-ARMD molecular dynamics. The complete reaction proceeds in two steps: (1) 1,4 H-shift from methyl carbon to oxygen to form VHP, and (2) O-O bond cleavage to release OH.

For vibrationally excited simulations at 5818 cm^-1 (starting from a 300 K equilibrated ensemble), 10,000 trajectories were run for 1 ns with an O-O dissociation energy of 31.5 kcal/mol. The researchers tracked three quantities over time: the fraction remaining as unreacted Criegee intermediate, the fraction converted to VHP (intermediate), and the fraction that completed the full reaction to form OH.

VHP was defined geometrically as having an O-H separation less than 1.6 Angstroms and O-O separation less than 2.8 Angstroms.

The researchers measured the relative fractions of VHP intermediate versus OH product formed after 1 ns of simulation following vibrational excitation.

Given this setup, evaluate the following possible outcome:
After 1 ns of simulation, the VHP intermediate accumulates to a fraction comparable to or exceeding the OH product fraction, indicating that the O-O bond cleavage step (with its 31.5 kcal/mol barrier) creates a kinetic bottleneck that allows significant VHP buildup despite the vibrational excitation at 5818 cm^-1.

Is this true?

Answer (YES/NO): YES